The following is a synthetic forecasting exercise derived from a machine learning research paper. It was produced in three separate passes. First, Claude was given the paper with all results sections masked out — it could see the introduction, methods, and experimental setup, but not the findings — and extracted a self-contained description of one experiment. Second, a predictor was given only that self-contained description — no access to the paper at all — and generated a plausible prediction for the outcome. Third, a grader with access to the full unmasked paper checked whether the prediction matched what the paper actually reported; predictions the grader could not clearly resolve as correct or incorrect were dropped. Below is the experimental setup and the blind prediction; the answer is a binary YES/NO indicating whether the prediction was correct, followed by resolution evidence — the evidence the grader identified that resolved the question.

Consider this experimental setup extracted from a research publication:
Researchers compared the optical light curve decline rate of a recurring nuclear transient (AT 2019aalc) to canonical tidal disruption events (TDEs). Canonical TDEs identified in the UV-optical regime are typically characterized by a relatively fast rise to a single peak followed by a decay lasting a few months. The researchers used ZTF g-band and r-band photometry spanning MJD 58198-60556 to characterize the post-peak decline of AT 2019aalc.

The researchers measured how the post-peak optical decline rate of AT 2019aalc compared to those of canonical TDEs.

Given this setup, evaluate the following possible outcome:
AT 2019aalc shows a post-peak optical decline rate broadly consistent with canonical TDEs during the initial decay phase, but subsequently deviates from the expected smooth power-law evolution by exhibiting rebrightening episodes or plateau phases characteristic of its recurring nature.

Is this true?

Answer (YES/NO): NO